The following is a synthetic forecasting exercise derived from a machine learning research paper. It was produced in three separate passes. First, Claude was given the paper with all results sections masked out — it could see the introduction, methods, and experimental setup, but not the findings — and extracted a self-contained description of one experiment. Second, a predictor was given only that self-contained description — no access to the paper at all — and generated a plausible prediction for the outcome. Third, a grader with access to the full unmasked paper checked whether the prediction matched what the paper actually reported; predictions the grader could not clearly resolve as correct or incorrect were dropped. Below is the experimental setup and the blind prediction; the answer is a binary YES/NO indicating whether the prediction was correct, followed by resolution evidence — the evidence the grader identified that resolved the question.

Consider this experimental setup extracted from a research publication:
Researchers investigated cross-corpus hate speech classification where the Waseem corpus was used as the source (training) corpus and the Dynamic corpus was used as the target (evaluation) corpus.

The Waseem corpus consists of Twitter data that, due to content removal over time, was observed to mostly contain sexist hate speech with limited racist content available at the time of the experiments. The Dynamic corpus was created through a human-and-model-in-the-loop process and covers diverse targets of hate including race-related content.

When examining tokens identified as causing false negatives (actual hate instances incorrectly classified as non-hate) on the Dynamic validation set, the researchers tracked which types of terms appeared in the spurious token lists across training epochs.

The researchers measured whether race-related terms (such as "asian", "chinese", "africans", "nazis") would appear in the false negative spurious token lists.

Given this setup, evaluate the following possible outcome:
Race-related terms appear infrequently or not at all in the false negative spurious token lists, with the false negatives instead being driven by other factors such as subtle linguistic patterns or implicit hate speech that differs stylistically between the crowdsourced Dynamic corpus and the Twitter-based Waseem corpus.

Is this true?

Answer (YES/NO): NO